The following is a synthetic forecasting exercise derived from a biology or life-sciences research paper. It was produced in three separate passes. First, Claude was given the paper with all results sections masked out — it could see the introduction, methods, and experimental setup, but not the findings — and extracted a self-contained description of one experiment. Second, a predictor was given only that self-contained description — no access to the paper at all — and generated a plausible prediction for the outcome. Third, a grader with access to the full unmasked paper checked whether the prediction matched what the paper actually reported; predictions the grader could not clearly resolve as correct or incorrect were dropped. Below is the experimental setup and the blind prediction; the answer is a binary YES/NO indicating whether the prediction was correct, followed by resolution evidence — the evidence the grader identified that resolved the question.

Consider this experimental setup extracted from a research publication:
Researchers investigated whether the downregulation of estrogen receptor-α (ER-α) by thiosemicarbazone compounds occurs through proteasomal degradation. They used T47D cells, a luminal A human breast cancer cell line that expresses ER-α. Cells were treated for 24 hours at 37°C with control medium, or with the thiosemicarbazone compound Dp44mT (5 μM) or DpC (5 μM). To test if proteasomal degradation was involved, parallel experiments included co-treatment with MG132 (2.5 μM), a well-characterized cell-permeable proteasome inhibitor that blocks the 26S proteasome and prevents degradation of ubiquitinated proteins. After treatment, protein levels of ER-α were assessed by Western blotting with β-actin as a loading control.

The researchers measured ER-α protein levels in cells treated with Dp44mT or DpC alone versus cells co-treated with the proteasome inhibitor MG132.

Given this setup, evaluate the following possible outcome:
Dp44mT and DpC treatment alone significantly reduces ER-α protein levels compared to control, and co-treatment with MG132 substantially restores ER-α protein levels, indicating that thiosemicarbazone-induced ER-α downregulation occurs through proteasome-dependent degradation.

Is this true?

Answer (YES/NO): YES